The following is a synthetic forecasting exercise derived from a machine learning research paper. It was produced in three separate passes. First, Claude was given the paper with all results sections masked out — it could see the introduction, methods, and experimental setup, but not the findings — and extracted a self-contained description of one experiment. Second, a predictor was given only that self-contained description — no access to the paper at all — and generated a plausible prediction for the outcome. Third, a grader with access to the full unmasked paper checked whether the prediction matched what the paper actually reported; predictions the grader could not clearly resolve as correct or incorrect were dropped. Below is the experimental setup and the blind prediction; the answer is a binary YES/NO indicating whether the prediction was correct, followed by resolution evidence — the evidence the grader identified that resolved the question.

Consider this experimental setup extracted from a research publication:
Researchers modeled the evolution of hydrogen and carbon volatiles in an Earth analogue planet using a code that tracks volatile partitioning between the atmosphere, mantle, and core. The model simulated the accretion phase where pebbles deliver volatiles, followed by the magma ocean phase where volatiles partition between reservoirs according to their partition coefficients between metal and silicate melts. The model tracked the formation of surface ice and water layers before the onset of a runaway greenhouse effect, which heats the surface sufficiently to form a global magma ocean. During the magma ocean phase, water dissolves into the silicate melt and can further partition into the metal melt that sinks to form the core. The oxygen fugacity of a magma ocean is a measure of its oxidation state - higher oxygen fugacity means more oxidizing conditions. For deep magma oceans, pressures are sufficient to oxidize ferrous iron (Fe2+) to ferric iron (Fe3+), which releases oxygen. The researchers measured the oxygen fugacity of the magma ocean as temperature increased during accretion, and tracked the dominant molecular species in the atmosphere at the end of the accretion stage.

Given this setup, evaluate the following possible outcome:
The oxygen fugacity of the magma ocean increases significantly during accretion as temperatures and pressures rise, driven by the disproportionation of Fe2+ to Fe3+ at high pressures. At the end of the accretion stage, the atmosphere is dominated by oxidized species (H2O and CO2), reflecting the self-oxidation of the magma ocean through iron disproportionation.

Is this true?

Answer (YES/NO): NO